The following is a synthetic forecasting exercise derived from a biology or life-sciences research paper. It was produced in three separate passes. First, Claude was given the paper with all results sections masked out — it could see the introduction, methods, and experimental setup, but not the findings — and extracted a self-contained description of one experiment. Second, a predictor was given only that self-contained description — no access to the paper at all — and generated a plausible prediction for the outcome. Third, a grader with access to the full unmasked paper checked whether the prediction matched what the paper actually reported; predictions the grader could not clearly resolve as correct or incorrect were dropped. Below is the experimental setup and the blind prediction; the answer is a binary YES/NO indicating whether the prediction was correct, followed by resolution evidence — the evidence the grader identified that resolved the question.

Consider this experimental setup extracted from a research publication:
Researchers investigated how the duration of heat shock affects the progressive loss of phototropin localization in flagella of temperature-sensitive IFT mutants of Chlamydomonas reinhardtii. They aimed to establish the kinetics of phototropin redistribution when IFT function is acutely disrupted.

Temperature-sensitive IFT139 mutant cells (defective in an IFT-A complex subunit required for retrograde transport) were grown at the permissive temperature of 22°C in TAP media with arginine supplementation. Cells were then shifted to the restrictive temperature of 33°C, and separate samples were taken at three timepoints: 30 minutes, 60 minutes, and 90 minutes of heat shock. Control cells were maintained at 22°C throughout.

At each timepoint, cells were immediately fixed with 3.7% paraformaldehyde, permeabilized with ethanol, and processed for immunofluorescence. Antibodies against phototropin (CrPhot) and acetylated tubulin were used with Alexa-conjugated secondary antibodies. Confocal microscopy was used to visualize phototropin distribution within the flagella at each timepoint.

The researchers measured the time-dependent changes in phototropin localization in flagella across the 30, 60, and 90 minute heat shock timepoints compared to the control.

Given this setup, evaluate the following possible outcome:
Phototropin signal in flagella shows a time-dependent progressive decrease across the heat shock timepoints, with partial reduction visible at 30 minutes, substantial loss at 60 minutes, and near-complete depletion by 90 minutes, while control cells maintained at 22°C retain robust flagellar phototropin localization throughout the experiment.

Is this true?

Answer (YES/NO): NO